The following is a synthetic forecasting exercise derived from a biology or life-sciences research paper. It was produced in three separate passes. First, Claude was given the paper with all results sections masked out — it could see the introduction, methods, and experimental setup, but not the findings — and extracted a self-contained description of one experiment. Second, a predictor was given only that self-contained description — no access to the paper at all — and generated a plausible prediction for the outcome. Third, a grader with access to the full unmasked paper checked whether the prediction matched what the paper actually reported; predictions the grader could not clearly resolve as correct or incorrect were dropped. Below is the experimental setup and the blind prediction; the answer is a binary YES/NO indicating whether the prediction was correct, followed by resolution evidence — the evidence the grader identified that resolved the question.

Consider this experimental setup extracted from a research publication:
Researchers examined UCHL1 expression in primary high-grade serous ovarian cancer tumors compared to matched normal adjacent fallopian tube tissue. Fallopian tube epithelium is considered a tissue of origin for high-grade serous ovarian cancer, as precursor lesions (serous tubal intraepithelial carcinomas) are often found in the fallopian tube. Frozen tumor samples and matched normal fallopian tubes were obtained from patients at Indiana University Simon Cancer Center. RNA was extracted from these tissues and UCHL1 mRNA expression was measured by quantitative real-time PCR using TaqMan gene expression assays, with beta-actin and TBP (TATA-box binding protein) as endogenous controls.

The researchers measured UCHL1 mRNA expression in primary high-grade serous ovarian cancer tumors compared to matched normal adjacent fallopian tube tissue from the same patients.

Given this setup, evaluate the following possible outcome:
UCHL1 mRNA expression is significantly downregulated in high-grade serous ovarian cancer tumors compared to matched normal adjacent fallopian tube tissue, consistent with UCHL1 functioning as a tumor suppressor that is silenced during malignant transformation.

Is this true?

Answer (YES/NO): NO